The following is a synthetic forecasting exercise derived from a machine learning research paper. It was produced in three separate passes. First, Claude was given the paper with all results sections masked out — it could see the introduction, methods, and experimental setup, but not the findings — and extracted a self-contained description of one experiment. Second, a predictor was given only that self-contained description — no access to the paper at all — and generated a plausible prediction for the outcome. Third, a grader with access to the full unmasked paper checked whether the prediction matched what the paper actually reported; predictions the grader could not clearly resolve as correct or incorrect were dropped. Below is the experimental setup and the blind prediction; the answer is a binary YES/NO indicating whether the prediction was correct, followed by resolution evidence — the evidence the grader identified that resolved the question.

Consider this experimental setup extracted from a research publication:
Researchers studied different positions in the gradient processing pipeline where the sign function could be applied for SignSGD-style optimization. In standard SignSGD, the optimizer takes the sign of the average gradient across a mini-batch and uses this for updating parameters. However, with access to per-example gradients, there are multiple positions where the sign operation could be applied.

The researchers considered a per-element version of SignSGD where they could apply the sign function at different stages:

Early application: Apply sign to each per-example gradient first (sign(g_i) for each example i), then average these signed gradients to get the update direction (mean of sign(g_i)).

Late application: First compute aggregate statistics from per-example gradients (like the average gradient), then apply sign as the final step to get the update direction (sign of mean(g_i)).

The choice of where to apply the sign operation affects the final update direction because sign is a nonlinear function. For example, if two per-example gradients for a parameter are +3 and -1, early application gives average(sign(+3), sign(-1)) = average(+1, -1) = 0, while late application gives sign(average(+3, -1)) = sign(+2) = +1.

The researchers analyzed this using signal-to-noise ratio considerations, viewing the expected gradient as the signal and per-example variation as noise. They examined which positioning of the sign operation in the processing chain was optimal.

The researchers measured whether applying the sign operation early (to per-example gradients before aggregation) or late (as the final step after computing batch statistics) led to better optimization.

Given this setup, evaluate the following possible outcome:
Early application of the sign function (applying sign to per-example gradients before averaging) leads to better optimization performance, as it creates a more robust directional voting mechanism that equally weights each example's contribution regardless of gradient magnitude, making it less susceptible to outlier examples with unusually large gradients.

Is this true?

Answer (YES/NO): NO